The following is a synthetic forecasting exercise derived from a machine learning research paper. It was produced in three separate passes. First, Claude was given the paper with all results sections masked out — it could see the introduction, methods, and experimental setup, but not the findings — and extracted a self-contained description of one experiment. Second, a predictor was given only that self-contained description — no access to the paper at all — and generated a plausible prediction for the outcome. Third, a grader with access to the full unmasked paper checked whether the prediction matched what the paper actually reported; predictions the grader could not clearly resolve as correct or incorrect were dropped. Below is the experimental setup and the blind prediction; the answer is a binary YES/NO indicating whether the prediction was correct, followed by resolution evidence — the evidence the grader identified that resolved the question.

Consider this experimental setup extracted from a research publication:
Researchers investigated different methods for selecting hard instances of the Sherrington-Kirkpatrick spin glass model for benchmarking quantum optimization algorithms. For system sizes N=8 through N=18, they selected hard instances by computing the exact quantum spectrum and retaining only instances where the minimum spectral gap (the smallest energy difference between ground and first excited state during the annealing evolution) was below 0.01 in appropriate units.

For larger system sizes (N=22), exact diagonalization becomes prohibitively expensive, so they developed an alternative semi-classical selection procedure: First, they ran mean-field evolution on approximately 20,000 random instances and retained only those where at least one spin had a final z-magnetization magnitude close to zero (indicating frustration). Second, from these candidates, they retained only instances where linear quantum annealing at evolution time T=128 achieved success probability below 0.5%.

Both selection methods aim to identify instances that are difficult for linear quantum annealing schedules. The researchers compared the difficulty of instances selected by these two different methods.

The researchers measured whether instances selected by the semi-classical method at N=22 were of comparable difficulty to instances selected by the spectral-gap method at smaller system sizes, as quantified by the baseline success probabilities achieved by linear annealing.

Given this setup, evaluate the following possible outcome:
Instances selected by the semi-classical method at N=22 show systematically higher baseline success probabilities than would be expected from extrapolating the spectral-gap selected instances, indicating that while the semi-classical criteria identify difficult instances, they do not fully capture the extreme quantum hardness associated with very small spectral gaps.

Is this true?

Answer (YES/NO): NO